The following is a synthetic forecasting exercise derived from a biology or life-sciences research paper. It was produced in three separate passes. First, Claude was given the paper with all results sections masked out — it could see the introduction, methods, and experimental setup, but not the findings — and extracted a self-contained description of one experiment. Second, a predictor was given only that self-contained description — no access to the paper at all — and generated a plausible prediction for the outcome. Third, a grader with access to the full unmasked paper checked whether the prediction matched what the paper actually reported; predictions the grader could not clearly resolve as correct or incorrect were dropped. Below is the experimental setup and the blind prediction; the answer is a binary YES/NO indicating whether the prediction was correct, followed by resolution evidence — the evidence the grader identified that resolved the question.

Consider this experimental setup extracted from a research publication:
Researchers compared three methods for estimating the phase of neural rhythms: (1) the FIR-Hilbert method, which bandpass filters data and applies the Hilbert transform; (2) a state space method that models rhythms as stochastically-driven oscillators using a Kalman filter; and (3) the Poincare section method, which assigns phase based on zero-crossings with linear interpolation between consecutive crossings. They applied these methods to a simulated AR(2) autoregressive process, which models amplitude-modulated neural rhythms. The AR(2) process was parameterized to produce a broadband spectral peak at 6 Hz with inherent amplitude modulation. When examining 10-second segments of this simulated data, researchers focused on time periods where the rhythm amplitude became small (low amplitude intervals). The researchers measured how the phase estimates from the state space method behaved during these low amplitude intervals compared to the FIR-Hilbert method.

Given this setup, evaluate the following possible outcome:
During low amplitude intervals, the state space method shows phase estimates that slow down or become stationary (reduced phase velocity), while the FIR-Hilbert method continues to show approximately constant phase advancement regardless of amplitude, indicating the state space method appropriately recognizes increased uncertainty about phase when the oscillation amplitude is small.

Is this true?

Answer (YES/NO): YES